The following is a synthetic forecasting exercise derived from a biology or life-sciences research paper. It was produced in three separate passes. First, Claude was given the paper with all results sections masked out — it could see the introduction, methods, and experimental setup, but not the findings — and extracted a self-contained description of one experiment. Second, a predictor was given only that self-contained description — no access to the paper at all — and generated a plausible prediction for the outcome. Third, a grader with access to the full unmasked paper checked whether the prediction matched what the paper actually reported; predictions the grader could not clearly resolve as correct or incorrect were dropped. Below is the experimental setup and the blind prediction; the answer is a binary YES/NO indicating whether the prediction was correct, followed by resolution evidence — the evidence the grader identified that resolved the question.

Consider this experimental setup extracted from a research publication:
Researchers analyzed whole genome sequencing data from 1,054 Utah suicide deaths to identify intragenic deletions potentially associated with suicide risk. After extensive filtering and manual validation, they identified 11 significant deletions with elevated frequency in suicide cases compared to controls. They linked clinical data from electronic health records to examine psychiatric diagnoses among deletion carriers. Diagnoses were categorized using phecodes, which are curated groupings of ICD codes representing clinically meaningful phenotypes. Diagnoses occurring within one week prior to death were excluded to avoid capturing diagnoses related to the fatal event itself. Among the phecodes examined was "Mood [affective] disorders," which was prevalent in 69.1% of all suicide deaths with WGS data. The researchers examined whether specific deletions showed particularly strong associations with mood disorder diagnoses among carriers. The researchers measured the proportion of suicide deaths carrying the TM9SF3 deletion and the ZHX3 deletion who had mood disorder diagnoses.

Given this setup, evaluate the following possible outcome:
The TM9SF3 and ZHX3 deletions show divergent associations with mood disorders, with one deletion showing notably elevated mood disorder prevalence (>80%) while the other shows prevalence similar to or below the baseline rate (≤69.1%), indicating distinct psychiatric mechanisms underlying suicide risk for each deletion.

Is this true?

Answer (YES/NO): NO